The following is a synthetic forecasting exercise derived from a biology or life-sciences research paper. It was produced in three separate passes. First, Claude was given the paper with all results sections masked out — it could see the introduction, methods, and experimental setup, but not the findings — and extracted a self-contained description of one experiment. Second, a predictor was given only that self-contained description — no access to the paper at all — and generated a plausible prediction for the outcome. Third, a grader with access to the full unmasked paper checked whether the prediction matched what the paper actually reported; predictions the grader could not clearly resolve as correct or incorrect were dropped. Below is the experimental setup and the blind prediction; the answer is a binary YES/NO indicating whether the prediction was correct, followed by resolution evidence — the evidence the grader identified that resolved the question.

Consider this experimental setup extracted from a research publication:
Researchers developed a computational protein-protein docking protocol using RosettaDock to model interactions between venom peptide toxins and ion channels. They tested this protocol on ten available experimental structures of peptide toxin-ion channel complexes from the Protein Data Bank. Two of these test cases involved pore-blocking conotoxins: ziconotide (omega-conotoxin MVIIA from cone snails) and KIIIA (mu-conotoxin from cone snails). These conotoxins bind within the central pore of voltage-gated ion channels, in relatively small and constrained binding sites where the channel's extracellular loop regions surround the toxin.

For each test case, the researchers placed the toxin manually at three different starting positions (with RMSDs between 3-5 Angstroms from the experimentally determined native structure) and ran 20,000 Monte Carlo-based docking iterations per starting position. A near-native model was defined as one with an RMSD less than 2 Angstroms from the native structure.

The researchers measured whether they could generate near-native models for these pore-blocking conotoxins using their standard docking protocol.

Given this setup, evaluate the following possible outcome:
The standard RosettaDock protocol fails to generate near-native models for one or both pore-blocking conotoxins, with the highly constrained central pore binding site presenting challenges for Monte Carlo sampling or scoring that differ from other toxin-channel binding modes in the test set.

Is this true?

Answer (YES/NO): YES